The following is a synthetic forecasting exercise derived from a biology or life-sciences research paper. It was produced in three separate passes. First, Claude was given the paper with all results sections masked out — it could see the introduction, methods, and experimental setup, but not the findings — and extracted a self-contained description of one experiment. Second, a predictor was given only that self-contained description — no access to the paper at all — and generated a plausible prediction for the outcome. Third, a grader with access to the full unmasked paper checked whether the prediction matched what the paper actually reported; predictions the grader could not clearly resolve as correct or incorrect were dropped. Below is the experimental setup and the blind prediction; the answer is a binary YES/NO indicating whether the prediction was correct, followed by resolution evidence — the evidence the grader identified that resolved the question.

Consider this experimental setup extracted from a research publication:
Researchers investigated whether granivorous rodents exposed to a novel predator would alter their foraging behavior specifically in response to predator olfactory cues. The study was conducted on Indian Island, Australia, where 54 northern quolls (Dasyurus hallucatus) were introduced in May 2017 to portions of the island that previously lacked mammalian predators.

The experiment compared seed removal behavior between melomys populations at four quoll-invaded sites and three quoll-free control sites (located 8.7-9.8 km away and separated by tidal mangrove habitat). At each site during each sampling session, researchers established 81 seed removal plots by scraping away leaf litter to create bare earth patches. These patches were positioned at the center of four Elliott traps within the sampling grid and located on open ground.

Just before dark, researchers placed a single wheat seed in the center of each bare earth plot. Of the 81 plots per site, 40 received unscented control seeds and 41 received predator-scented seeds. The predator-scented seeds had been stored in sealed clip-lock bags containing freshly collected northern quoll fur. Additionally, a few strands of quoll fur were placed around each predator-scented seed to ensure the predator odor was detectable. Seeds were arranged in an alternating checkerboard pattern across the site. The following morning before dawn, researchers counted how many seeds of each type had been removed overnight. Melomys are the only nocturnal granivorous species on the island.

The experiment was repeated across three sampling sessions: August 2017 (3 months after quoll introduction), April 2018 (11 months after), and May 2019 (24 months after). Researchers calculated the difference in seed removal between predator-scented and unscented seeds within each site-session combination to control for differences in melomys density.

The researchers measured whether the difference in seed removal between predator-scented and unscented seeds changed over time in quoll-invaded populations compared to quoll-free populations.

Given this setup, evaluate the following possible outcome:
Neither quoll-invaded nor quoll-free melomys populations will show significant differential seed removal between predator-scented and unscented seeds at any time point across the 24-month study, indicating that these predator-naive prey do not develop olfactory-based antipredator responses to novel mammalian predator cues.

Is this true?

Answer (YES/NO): NO